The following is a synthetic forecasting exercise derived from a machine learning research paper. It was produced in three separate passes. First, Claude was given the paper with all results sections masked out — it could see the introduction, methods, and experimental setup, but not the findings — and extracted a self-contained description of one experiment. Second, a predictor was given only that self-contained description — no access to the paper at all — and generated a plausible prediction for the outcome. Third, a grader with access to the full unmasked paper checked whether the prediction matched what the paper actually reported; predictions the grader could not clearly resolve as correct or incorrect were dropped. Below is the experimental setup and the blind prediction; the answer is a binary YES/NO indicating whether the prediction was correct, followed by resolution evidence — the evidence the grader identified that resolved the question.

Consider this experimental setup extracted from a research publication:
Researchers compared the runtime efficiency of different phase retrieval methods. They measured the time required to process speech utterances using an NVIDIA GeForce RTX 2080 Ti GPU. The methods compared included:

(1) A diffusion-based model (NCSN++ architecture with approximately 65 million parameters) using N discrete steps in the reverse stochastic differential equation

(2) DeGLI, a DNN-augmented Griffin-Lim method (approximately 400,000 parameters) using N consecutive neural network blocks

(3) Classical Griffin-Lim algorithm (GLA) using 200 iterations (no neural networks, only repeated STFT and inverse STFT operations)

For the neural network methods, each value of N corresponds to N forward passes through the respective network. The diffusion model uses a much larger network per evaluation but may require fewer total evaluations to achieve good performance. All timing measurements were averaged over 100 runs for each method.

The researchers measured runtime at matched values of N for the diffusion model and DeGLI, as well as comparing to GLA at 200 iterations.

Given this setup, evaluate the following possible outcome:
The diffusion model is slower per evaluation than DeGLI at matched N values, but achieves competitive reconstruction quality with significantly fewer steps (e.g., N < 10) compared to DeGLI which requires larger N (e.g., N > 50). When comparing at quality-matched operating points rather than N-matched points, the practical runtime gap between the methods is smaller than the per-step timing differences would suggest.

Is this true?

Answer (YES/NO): NO